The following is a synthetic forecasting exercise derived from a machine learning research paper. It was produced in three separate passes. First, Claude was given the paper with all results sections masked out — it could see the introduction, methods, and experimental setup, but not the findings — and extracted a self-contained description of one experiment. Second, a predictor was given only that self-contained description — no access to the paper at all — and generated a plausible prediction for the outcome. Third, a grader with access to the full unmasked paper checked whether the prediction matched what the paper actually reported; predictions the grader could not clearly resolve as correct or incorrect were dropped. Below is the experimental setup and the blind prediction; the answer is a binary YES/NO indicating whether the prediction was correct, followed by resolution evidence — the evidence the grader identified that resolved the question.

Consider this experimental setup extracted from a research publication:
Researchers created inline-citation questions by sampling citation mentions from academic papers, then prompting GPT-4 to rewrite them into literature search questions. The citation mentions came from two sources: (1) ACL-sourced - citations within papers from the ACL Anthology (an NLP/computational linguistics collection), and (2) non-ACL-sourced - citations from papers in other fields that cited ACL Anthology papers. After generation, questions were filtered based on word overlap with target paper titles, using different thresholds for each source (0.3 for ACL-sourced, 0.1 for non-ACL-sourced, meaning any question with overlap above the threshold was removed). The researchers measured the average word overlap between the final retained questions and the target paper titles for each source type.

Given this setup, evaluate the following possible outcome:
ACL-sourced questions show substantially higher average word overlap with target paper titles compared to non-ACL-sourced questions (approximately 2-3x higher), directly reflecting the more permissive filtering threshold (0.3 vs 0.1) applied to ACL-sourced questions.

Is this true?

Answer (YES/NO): NO